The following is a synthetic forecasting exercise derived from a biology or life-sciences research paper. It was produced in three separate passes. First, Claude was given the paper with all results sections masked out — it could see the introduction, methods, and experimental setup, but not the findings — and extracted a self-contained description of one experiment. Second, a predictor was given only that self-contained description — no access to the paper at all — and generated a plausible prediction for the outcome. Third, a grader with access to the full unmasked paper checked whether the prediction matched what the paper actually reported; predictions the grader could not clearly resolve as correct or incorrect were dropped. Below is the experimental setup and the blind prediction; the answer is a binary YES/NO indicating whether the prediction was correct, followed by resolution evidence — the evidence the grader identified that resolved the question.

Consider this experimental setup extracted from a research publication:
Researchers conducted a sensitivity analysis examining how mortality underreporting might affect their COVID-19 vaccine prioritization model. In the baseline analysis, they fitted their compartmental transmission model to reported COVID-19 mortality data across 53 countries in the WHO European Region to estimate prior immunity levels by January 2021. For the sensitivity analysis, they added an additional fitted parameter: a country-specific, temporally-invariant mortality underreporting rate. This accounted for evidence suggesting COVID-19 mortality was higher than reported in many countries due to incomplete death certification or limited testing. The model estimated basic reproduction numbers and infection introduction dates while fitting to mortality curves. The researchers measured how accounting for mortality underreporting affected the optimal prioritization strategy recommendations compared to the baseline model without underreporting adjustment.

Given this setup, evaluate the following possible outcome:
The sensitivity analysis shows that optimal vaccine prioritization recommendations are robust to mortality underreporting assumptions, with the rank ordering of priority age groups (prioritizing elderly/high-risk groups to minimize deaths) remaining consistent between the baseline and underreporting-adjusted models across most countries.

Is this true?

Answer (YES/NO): NO